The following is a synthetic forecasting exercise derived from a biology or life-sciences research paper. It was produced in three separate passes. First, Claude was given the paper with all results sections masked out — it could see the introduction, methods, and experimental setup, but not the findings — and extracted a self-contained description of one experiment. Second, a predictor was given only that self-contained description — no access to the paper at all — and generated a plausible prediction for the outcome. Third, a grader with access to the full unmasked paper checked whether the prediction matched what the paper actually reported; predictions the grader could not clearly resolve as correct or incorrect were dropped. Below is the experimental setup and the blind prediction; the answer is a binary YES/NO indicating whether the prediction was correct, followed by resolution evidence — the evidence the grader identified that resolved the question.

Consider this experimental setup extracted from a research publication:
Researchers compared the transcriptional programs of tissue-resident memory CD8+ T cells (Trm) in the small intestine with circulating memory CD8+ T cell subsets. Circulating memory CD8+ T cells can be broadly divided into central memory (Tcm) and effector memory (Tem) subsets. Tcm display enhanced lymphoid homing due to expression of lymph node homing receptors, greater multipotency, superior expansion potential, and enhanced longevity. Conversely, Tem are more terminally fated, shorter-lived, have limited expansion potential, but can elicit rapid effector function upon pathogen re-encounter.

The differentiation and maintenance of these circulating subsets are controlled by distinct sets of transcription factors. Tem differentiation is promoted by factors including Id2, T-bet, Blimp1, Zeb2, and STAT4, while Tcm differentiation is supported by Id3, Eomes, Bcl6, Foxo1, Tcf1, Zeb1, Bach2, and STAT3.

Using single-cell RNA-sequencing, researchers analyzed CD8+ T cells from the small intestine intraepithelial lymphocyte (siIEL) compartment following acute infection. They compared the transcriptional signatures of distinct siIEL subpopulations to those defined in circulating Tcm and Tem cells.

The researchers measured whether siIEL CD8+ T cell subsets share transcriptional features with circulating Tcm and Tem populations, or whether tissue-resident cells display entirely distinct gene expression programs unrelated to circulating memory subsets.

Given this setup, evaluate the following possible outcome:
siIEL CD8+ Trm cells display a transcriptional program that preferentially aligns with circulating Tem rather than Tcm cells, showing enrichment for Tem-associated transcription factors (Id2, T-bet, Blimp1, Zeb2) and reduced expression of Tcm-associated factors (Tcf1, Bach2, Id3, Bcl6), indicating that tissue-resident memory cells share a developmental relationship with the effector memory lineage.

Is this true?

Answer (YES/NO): NO